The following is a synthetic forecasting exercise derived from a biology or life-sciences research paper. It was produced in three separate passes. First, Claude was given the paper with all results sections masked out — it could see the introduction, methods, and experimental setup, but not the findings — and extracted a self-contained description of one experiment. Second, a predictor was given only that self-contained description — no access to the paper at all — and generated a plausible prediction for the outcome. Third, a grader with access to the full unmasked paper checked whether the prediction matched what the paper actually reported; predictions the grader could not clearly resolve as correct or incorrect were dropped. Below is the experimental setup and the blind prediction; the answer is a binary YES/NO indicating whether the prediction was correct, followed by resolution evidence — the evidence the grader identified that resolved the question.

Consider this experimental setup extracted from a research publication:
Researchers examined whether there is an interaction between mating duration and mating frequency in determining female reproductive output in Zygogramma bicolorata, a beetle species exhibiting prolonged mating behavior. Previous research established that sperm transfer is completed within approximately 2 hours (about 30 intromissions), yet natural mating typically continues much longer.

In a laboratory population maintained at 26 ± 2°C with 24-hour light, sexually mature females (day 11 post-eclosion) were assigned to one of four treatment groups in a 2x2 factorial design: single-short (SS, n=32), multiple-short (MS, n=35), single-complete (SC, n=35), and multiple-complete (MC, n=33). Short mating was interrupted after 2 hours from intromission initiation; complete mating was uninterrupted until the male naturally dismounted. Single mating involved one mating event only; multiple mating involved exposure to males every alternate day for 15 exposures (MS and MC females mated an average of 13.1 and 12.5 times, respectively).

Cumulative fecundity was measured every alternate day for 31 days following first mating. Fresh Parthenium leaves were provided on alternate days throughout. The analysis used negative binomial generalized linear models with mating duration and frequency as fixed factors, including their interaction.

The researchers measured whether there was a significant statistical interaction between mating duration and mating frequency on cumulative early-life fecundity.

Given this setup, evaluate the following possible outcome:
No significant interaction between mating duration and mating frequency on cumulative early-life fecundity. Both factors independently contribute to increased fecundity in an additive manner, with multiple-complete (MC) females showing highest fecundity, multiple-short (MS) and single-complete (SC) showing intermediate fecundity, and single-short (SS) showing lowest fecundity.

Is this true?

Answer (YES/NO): NO